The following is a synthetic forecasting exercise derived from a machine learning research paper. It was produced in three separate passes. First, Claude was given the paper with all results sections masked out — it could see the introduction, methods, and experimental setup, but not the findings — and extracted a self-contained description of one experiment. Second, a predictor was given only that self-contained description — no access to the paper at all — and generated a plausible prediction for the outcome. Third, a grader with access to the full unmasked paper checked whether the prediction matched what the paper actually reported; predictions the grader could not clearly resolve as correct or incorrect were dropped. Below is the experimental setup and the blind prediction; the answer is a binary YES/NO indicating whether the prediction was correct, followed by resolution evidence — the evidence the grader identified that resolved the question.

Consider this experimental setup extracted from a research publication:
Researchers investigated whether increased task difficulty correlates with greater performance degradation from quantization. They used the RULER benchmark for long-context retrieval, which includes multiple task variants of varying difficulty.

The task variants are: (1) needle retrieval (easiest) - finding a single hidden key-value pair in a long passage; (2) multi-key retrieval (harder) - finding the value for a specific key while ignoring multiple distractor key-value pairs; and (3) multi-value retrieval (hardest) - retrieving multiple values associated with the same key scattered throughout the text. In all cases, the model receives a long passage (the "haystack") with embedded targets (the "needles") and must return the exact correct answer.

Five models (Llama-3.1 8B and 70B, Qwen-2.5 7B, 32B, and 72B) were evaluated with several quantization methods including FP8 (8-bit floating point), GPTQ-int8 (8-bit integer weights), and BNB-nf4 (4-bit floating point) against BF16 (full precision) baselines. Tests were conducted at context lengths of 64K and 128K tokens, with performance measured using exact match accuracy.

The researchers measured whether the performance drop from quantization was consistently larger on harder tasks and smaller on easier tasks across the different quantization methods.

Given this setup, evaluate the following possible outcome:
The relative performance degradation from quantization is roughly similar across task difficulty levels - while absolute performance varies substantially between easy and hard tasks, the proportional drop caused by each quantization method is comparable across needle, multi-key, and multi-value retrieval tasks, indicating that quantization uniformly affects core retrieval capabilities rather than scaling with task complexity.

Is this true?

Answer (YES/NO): NO